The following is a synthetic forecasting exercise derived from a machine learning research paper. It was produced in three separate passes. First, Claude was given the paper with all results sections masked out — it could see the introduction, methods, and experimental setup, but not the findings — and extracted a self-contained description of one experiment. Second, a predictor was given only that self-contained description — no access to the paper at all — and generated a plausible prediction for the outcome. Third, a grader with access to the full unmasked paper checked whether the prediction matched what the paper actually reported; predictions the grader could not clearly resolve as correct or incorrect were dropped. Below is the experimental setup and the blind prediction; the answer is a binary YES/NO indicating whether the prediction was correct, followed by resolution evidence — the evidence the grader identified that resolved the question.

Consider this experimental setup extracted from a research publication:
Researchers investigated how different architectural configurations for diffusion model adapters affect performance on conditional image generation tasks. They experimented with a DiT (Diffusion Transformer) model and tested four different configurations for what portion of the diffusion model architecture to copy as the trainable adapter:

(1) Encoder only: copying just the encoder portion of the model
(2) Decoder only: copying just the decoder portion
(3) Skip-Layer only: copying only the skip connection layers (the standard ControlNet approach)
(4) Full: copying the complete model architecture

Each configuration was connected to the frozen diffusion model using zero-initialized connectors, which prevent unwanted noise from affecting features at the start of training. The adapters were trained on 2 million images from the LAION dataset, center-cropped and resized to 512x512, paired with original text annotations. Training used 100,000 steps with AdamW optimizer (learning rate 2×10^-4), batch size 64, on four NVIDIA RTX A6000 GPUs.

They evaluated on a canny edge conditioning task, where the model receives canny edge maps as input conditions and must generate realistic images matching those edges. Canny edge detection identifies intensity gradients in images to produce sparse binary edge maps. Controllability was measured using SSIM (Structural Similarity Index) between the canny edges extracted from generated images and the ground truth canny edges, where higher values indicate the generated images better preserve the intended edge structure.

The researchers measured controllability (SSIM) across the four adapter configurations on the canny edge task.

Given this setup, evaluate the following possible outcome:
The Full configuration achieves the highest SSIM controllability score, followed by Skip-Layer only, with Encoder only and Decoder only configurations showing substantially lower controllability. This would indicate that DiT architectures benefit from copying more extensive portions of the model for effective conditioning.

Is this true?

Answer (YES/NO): NO